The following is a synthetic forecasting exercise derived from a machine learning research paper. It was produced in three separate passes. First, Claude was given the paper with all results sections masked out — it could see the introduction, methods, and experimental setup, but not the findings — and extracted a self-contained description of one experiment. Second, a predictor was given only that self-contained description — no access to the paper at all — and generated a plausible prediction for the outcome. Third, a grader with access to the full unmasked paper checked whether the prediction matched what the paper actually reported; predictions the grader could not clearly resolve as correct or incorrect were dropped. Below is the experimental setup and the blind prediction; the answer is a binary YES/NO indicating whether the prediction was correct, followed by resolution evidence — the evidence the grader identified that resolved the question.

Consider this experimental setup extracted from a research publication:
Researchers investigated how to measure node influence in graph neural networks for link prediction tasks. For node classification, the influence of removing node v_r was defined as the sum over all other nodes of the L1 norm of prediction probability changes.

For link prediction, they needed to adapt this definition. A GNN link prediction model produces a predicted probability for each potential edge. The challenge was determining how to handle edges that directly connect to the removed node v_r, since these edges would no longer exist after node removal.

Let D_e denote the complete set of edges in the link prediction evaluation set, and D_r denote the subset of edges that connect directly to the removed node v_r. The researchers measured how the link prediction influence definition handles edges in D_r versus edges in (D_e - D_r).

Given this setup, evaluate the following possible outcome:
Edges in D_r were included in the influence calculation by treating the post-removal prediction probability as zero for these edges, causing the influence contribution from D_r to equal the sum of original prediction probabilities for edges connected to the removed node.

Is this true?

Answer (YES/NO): NO